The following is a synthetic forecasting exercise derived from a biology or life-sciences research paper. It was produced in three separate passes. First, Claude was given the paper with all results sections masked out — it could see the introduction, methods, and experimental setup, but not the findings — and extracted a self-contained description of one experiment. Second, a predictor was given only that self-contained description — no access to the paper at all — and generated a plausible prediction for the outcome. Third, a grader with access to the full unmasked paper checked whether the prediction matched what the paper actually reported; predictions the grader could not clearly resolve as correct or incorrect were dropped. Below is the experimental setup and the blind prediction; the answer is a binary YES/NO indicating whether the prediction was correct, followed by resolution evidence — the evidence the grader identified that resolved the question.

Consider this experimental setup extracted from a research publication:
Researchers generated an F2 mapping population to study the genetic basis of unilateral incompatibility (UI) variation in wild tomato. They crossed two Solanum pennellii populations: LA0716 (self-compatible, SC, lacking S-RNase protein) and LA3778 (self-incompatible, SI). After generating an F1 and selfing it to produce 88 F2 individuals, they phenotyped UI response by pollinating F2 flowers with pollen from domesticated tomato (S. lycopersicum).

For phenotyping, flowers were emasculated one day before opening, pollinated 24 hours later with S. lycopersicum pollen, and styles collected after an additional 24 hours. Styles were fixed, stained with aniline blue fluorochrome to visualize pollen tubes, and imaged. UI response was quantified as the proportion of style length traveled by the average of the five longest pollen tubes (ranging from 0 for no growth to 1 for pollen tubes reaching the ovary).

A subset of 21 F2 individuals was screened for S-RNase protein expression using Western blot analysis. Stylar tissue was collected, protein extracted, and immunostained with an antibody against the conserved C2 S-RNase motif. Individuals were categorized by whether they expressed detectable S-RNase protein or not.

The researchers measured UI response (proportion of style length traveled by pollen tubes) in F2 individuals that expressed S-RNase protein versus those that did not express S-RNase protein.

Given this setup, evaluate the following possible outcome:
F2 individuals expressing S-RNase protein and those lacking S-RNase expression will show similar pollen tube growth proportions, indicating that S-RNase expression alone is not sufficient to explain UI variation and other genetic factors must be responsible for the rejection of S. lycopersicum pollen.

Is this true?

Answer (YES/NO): NO